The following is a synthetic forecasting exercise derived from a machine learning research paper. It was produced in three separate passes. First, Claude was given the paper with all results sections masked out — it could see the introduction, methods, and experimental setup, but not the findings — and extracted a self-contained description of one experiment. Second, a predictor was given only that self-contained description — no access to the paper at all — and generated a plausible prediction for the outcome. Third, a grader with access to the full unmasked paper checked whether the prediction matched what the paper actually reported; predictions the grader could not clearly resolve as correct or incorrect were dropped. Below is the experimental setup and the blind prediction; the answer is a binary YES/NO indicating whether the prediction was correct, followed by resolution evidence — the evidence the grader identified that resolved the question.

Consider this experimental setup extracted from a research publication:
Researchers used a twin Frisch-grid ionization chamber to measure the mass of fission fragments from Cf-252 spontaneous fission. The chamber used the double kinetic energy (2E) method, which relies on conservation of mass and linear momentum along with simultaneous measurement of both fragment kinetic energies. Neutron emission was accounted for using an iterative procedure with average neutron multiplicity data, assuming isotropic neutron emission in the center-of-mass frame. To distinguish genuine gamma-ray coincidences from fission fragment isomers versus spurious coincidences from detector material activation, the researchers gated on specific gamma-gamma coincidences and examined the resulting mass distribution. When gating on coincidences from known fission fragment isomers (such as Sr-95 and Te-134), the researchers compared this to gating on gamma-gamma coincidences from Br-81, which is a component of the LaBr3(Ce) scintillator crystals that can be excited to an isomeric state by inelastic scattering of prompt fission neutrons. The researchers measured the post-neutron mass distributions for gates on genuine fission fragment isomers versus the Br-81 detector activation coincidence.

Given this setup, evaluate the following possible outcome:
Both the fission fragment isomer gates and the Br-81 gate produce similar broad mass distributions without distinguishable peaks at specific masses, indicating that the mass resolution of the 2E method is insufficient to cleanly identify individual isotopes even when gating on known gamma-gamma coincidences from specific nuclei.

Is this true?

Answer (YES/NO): NO